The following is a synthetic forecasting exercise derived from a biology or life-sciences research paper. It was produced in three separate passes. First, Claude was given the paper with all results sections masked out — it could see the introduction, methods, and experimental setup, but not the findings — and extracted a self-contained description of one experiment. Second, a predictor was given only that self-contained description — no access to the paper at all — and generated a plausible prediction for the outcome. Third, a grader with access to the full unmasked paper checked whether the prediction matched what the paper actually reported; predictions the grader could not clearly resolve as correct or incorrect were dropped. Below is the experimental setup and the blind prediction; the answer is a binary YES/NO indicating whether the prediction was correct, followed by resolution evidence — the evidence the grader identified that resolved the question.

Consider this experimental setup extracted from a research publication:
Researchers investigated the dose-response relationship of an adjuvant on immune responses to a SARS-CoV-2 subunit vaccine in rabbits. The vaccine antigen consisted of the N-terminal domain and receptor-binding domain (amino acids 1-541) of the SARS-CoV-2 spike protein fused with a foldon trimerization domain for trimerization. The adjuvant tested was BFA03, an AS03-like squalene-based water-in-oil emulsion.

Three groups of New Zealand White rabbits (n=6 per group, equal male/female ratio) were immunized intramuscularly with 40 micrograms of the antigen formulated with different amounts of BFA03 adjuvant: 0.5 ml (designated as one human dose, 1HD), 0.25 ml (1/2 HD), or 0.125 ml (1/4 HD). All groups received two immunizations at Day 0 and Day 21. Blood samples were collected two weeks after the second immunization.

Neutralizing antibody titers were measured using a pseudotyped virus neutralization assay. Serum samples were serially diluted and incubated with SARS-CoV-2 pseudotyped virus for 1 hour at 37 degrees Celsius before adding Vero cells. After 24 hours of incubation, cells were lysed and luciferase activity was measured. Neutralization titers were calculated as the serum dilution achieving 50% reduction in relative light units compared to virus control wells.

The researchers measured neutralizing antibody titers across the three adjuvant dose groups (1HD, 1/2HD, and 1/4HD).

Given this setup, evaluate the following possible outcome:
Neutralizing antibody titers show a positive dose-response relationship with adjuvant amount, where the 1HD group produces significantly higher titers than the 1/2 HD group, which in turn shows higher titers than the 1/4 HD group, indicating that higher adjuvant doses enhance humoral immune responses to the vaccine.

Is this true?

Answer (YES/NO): NO